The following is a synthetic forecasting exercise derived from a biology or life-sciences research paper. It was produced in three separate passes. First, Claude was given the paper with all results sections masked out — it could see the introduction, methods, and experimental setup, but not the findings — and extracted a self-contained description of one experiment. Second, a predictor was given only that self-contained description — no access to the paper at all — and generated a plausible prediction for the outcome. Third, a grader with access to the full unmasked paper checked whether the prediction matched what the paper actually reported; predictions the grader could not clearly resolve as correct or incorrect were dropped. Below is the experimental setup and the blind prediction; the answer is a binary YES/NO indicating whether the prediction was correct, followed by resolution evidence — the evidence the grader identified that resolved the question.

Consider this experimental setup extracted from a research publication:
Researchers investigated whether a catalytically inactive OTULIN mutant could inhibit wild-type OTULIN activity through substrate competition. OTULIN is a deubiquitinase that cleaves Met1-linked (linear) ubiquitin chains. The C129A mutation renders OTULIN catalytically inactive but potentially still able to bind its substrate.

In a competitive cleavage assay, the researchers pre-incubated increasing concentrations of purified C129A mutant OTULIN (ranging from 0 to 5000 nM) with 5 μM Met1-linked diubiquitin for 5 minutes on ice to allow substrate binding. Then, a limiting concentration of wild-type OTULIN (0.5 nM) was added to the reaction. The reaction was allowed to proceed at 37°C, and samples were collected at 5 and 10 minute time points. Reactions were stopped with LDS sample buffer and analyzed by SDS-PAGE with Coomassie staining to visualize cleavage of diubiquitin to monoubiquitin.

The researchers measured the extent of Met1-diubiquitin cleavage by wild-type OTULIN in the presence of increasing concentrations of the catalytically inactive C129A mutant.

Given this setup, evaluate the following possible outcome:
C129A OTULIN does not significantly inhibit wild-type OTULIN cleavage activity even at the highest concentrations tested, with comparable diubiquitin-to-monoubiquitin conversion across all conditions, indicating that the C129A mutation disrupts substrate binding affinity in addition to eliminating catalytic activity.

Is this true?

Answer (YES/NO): NO